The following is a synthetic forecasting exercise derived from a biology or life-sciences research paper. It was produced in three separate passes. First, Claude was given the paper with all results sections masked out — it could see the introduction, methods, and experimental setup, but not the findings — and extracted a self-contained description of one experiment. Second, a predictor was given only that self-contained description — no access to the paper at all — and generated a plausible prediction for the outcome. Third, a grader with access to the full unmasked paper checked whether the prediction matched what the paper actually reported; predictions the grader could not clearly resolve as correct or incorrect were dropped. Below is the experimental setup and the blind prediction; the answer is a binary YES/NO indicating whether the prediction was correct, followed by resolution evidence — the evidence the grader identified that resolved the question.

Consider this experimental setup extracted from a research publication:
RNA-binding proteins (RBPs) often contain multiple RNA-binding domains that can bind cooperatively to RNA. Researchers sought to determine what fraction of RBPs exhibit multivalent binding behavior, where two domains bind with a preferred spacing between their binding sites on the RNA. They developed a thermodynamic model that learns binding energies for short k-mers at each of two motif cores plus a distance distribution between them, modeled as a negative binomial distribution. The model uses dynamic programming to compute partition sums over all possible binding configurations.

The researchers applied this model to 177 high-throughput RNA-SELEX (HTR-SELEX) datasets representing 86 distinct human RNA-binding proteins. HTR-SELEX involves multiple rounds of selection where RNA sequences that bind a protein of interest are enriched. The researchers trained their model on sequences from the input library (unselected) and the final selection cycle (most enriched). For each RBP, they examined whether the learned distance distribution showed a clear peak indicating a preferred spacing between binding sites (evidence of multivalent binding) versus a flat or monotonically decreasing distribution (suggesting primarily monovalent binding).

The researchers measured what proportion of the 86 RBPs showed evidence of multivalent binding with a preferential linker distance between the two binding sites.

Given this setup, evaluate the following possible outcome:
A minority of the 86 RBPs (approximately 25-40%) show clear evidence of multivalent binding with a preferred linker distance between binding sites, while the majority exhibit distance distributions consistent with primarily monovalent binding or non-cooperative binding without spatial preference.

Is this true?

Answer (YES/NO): NO